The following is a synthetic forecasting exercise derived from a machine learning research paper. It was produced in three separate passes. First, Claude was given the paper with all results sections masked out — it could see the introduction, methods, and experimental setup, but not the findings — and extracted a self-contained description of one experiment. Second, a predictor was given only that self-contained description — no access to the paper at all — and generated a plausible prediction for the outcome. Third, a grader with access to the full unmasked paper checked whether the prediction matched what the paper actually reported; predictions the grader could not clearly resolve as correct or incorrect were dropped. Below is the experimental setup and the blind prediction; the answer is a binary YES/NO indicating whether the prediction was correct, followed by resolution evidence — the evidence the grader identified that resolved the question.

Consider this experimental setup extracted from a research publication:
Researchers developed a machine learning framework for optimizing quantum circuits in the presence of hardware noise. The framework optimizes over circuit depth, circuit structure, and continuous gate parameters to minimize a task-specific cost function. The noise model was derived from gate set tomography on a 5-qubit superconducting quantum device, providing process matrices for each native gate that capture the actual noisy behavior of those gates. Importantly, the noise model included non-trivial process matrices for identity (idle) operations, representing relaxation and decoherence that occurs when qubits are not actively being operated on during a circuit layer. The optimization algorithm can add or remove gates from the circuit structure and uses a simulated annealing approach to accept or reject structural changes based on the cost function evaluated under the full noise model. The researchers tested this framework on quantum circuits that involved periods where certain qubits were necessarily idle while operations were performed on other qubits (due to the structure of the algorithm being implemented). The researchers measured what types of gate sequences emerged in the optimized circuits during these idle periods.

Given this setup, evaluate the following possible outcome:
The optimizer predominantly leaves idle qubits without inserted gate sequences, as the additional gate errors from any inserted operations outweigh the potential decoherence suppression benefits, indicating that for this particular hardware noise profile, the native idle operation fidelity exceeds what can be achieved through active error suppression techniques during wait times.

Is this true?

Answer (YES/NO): NO